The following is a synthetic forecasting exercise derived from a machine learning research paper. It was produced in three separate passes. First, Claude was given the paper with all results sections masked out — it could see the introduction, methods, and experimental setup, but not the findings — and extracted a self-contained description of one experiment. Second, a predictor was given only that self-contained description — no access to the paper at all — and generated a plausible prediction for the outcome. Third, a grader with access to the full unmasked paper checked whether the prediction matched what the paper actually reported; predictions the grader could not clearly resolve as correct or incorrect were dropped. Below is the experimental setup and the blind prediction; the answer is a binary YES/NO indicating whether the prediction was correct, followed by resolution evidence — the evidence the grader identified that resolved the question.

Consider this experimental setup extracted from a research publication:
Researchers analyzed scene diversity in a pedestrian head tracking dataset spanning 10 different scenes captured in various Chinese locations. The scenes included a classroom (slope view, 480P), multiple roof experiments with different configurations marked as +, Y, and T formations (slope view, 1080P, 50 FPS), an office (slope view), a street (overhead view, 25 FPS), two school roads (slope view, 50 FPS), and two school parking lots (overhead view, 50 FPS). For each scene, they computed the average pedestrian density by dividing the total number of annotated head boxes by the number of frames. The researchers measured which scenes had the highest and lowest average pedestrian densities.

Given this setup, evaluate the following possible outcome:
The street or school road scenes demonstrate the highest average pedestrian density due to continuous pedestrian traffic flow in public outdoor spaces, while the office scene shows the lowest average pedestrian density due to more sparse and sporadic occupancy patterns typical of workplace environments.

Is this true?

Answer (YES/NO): NO